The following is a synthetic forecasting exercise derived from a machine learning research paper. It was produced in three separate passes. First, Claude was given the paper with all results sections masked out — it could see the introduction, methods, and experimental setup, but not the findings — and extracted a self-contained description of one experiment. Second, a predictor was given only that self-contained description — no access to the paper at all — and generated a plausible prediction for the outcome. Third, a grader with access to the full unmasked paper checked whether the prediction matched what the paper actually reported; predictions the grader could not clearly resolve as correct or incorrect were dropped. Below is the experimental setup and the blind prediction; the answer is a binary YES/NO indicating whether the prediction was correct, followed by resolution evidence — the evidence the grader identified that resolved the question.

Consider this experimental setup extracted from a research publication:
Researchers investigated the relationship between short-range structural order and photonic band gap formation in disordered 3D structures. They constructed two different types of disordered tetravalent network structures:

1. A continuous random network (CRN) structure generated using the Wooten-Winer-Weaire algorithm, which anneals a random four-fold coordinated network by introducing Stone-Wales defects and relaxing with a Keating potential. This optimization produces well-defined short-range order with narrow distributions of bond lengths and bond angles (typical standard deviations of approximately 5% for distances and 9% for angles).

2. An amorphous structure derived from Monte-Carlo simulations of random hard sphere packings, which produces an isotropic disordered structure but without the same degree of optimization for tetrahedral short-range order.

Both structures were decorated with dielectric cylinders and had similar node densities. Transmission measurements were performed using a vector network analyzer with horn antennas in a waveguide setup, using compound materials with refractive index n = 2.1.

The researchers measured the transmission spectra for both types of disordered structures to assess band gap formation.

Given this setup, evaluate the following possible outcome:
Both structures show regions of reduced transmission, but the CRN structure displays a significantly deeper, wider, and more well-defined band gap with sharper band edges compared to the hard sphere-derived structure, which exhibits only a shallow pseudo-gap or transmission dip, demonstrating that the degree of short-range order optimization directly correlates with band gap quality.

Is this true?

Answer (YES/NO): NO